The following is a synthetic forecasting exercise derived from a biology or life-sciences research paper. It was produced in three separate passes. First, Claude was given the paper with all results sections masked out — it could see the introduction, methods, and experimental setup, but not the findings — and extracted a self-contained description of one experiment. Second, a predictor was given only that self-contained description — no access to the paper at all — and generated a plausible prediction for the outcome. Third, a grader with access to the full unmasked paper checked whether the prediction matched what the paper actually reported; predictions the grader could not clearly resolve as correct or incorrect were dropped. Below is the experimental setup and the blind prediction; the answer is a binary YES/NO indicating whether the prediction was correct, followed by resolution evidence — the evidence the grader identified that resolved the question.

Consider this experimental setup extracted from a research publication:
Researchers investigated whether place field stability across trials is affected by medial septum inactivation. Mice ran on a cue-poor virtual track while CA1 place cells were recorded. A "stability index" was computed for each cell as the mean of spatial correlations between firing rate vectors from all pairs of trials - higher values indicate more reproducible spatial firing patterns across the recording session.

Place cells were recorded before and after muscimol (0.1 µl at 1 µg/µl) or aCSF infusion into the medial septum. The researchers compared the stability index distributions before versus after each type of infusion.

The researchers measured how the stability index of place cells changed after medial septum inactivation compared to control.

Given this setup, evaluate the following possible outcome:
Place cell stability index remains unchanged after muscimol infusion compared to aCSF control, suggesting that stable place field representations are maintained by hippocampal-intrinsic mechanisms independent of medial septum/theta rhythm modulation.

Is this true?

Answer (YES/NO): NO